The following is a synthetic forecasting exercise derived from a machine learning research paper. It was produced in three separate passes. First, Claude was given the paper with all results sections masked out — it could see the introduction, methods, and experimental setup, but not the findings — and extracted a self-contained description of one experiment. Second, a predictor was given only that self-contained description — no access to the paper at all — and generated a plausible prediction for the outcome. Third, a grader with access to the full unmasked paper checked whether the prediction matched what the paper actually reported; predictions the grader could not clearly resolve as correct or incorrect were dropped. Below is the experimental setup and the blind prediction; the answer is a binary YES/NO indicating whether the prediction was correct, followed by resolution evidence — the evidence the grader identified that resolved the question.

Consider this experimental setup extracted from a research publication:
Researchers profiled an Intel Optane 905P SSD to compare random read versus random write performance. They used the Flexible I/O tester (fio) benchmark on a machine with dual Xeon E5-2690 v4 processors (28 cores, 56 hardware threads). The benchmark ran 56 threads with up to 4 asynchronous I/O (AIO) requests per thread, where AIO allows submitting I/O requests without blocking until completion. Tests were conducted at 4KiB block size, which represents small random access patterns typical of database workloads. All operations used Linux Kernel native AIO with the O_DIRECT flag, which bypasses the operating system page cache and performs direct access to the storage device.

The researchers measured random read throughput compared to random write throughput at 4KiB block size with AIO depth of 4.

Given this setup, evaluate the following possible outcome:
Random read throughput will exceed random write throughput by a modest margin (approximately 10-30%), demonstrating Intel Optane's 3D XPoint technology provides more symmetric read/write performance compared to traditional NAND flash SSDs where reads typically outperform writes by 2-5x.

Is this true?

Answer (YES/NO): NO